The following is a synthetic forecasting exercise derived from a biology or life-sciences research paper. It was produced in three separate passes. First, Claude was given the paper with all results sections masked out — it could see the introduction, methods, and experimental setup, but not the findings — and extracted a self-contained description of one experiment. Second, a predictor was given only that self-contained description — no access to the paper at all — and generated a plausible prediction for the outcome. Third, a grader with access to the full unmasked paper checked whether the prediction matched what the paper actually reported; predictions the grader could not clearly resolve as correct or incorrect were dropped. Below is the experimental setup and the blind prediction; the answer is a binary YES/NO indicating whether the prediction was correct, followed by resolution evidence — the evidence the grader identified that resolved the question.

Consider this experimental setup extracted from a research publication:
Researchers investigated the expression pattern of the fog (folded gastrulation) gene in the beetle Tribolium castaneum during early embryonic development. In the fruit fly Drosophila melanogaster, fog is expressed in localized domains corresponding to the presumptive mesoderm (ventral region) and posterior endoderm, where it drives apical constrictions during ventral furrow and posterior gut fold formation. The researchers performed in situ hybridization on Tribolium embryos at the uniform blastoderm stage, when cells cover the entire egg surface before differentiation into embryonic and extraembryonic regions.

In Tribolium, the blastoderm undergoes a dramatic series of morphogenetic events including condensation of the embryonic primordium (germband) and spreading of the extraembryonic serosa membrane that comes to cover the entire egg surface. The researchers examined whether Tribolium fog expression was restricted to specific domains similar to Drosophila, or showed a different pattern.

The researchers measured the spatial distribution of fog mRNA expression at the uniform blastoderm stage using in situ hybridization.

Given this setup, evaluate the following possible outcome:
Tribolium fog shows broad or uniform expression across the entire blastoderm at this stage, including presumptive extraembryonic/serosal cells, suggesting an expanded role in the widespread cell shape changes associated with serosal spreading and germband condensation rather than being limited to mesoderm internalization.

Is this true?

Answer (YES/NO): NO